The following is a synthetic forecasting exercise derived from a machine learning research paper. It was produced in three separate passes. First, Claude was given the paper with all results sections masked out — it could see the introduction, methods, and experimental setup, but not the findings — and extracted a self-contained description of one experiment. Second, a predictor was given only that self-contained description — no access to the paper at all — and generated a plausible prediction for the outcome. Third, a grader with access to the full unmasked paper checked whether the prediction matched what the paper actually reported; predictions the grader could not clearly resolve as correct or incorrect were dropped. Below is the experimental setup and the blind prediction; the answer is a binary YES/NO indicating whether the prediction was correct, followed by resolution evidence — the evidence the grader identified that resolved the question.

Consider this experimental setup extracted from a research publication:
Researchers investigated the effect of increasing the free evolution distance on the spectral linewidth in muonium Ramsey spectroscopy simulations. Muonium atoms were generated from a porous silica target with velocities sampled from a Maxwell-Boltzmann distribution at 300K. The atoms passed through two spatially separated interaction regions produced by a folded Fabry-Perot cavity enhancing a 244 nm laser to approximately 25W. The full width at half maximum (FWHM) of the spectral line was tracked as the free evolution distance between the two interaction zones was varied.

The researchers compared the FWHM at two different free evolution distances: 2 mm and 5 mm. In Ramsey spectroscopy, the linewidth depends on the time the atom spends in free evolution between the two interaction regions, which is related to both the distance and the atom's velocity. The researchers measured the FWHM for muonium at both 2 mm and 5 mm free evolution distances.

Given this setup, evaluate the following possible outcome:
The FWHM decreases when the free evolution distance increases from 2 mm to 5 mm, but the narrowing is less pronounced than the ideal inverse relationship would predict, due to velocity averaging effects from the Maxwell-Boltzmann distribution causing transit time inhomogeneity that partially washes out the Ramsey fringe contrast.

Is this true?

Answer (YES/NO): NO